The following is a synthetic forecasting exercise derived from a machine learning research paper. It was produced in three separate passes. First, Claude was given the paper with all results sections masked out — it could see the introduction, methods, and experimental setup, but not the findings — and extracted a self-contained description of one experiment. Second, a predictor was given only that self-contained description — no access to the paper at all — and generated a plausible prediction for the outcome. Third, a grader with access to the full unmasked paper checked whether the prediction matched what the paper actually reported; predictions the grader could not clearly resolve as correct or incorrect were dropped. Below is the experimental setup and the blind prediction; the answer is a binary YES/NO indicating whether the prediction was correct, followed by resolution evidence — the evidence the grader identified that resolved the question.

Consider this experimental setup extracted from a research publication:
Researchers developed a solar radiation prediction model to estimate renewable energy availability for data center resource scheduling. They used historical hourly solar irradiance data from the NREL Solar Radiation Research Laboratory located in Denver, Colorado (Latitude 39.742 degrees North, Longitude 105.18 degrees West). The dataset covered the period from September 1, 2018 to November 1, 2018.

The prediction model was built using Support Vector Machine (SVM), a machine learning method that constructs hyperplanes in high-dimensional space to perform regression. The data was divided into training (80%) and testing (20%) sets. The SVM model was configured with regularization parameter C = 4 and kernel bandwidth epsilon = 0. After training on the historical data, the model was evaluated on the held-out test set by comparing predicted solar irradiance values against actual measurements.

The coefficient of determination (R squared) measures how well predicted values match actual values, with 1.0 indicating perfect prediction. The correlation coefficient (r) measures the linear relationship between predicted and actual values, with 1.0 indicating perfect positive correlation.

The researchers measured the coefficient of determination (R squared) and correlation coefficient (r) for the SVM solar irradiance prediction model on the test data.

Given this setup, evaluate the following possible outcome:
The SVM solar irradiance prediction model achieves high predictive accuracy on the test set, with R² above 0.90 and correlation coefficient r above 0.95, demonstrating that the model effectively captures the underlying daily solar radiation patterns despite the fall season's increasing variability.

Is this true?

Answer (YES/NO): NO